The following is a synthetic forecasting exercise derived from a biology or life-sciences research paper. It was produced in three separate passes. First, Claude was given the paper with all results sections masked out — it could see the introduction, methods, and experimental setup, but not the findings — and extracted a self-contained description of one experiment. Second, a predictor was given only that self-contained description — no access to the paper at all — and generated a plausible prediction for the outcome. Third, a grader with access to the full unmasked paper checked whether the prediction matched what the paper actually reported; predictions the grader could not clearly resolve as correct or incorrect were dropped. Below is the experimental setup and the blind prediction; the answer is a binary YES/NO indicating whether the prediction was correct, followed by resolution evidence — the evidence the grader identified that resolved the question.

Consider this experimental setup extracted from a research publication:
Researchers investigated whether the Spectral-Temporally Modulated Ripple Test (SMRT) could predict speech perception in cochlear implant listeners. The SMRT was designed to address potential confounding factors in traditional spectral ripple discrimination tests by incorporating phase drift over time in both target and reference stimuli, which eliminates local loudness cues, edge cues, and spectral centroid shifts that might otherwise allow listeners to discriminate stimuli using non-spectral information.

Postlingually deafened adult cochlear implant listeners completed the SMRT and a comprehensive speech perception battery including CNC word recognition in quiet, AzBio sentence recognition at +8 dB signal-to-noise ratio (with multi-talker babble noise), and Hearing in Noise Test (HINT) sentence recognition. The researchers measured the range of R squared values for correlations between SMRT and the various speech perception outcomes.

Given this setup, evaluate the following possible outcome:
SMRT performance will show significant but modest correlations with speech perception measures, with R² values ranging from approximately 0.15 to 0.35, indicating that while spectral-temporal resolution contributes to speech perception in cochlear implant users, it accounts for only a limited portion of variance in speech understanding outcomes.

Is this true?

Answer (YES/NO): NO